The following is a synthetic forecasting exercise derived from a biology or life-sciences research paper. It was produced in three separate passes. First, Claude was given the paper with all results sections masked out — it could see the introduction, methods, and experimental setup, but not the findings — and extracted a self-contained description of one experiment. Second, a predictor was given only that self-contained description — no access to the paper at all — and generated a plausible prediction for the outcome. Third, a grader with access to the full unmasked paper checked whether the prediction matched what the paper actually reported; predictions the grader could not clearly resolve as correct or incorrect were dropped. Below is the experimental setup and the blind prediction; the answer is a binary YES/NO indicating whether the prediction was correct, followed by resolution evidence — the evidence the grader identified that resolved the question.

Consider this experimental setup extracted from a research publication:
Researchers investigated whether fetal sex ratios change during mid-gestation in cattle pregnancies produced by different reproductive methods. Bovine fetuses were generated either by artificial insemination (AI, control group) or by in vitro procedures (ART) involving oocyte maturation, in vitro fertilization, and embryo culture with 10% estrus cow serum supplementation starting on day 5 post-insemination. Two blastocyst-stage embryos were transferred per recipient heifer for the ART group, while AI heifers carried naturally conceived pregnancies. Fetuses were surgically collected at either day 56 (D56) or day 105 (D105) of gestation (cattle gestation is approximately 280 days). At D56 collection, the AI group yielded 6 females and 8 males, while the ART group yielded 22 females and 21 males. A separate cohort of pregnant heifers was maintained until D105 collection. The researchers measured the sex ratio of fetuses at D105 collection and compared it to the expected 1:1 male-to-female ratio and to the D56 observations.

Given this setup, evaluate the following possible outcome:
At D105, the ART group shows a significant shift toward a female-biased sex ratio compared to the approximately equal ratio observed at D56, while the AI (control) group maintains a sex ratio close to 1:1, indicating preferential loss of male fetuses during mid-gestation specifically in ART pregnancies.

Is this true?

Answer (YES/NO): NO